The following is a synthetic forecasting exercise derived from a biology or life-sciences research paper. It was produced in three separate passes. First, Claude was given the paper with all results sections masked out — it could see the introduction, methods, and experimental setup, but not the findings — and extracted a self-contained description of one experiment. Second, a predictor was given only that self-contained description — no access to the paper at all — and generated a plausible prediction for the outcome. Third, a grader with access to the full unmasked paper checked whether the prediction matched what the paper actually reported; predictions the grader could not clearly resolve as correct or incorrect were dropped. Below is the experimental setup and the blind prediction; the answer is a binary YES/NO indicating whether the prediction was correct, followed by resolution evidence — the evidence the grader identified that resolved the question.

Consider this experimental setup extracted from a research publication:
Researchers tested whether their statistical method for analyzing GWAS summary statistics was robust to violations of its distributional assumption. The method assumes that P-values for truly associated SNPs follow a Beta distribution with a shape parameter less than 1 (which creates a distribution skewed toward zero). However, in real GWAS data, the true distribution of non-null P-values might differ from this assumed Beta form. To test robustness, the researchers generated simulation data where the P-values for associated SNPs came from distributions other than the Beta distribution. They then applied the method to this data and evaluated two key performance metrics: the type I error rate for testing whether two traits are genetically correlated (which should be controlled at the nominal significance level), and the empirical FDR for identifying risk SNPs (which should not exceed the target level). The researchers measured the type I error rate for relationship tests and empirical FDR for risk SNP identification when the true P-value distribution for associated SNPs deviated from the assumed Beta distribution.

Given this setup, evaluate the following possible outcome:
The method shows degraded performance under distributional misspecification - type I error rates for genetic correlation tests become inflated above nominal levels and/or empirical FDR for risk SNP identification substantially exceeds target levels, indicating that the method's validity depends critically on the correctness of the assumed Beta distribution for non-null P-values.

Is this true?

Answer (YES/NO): NO